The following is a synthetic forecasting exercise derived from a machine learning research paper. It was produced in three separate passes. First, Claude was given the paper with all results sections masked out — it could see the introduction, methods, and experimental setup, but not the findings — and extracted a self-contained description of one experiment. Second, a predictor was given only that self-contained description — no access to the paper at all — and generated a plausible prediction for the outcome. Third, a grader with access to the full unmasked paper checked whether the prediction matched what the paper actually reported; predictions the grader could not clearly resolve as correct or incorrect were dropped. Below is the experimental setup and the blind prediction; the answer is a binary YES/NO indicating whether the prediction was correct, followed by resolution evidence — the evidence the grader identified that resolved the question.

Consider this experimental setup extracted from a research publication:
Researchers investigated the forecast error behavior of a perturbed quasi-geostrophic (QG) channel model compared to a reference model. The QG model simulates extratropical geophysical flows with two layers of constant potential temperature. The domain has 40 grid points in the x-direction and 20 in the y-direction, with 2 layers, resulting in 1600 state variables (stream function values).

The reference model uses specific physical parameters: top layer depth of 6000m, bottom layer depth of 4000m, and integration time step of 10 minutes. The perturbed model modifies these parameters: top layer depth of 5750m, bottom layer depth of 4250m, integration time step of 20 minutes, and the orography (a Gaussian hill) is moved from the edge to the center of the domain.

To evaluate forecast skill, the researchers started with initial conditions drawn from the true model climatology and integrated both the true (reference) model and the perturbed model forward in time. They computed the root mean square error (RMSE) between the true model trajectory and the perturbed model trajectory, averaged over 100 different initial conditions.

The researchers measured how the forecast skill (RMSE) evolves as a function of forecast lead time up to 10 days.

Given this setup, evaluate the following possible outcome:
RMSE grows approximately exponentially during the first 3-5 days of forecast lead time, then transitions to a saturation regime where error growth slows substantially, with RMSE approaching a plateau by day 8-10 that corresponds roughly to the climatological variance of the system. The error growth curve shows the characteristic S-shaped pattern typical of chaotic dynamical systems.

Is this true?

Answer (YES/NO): NO